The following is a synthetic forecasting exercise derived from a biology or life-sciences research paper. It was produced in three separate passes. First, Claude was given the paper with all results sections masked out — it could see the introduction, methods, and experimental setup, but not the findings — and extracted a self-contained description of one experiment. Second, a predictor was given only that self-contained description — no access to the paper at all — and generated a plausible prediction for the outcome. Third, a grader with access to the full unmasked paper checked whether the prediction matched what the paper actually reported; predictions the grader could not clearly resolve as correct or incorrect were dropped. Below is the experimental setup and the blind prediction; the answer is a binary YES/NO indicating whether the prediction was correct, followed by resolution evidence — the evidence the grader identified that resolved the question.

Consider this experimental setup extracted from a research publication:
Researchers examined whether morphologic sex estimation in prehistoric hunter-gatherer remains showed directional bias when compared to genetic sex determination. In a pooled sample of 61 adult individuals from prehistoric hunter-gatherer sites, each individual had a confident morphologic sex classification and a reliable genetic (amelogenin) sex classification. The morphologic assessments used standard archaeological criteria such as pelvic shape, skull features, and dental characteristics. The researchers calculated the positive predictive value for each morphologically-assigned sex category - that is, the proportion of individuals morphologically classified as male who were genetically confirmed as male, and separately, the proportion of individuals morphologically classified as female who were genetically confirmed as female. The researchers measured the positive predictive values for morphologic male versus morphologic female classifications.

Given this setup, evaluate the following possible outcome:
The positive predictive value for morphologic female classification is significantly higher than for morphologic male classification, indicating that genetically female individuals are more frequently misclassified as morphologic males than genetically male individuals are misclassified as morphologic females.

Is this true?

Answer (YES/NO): NO